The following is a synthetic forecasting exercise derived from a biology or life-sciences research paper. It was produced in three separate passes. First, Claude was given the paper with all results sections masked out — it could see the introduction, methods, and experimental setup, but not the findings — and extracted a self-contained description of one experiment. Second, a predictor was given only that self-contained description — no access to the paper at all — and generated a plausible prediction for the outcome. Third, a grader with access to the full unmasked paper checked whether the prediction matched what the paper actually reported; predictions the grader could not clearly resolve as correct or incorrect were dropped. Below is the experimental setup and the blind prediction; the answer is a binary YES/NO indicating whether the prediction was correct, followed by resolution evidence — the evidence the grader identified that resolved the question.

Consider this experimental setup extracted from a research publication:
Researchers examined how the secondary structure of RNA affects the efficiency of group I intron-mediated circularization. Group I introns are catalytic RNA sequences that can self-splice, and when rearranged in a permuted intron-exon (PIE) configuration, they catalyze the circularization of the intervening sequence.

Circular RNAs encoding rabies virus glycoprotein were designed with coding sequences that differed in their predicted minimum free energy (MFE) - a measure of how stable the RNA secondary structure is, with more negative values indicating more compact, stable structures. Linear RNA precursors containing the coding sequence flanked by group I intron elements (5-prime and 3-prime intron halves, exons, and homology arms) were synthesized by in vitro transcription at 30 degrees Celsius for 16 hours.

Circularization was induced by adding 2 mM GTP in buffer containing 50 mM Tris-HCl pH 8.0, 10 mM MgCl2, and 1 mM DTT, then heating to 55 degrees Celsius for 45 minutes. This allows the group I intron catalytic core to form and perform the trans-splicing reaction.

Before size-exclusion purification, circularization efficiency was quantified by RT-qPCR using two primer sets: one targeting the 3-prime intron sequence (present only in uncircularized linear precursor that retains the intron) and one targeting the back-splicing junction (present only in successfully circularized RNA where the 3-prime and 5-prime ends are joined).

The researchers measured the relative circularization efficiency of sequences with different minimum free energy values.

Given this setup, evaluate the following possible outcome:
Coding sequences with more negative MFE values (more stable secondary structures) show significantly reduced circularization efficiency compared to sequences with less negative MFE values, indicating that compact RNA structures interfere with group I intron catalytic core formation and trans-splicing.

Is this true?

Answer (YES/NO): NO